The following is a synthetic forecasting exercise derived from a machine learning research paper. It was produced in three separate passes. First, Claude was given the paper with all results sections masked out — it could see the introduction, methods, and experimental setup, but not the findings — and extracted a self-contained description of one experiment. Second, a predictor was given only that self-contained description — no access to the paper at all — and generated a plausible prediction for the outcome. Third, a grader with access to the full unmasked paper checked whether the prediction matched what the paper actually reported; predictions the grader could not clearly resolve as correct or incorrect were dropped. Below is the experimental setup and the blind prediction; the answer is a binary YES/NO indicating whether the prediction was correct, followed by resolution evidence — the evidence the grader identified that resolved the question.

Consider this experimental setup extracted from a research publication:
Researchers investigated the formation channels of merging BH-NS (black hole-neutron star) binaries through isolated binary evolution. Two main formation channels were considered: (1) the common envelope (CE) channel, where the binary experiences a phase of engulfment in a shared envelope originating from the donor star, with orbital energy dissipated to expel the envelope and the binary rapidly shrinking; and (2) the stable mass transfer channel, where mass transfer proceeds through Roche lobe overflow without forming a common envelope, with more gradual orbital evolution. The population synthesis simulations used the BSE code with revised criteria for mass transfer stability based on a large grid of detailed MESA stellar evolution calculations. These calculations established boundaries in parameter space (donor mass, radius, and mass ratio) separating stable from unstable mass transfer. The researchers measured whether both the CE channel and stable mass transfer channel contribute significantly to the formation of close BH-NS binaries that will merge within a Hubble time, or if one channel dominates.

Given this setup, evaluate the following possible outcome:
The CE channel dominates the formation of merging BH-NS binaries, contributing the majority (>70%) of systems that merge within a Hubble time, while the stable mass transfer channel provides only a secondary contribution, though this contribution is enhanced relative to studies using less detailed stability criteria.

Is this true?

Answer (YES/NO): NO